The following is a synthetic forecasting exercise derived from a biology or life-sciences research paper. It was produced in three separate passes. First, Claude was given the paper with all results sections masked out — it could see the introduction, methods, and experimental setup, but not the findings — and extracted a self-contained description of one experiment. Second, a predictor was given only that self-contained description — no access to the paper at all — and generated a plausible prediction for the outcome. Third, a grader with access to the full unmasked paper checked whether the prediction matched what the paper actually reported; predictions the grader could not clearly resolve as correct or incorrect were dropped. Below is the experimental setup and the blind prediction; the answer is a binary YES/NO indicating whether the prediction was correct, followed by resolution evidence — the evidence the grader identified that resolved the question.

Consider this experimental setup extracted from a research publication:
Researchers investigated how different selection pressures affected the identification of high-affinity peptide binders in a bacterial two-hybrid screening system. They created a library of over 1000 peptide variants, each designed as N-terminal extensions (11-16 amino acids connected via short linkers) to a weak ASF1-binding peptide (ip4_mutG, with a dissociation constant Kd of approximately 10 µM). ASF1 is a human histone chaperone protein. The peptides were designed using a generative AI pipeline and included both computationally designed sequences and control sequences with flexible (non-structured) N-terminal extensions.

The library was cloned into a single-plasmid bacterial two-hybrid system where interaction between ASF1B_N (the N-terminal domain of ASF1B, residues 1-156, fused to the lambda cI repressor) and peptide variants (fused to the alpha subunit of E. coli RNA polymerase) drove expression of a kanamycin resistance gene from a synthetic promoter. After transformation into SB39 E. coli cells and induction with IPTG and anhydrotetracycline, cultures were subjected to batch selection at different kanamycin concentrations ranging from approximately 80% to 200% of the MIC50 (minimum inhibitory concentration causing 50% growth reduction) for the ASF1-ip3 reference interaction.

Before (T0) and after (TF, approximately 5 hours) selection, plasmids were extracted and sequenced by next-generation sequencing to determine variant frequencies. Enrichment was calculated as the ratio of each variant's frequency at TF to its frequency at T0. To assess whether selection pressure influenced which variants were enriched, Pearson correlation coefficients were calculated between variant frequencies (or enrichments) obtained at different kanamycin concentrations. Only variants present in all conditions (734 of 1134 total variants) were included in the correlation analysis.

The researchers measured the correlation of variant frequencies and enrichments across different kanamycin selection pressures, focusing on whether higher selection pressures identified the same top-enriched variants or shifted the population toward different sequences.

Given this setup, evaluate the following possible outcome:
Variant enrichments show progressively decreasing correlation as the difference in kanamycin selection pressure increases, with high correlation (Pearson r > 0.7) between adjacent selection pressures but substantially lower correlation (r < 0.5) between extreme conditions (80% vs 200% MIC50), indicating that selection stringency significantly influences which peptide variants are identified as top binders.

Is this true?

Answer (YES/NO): NO